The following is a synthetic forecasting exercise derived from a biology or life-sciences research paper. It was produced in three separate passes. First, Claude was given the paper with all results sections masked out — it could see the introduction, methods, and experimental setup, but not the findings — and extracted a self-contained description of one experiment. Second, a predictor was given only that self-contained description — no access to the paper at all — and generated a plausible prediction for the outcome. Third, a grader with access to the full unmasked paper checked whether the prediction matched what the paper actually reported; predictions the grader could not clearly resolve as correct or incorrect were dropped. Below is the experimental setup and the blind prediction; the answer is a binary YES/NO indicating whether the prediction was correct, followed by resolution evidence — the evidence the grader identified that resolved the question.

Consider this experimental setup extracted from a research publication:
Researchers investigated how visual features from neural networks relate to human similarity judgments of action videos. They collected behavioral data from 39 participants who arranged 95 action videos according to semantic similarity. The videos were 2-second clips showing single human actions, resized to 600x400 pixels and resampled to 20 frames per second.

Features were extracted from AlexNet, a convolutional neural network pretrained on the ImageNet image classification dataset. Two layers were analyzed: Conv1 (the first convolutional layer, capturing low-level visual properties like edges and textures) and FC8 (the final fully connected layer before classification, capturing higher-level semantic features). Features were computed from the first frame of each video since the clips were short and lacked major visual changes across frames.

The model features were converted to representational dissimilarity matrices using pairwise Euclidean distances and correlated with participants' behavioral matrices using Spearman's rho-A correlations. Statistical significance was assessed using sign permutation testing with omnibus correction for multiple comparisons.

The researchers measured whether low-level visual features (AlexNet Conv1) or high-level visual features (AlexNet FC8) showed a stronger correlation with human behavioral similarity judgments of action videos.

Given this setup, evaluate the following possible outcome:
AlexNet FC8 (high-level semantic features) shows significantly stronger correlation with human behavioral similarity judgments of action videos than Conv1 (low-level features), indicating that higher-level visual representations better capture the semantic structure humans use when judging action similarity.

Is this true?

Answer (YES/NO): YES